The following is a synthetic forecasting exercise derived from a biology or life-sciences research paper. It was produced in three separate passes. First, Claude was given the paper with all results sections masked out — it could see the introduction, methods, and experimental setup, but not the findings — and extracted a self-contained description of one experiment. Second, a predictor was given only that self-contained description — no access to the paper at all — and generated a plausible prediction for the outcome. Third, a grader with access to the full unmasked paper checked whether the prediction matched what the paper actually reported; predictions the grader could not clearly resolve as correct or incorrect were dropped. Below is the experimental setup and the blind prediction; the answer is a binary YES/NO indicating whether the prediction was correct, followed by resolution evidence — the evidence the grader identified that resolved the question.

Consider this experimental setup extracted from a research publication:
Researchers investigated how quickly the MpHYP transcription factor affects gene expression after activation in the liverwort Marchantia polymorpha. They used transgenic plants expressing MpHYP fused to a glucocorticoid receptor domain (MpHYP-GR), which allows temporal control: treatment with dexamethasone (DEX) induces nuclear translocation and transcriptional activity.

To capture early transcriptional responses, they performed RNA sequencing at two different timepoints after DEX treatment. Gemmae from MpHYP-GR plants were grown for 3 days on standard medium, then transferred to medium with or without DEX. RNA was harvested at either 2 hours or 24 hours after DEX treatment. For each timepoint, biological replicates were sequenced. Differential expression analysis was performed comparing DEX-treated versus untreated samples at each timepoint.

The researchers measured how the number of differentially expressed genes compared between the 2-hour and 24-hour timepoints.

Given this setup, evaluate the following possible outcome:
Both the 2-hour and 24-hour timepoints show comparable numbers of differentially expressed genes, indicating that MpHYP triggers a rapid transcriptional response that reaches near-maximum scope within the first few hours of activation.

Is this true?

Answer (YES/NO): NO